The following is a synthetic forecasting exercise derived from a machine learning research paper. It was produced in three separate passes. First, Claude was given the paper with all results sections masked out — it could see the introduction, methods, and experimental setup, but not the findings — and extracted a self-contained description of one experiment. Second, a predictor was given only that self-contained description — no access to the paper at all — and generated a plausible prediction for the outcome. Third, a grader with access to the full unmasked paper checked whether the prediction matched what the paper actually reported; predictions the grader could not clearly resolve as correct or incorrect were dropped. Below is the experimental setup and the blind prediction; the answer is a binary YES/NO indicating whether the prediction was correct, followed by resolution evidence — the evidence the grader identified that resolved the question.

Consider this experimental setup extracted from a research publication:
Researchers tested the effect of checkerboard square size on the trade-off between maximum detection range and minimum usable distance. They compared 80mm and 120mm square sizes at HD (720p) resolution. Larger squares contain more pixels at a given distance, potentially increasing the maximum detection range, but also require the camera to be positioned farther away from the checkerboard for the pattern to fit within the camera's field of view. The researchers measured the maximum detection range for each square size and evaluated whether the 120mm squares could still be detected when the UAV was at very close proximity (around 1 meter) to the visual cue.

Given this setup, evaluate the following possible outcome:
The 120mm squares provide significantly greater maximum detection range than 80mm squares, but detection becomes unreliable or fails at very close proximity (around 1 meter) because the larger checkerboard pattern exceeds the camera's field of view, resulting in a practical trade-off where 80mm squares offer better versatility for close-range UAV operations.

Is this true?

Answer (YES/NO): NO